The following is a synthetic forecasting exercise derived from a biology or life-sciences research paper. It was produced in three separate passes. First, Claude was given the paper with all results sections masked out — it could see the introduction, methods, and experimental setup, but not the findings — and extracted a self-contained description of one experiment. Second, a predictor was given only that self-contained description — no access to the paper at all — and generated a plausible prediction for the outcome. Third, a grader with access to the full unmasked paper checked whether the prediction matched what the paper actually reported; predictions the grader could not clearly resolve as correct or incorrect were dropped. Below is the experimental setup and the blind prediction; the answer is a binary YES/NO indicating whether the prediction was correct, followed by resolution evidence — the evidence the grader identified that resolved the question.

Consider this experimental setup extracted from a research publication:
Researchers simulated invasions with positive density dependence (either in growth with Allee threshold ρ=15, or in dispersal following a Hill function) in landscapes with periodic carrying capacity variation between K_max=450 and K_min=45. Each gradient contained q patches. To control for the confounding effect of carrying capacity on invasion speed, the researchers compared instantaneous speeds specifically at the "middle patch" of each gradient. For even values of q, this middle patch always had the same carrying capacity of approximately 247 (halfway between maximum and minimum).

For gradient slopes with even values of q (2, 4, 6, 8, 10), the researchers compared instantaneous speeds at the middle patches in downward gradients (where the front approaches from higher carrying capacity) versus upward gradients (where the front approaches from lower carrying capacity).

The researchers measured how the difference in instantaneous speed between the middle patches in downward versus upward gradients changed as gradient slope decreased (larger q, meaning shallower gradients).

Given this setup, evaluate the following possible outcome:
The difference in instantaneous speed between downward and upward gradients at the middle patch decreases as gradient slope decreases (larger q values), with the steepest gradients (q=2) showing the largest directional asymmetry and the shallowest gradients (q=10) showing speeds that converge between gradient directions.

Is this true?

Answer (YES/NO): NO